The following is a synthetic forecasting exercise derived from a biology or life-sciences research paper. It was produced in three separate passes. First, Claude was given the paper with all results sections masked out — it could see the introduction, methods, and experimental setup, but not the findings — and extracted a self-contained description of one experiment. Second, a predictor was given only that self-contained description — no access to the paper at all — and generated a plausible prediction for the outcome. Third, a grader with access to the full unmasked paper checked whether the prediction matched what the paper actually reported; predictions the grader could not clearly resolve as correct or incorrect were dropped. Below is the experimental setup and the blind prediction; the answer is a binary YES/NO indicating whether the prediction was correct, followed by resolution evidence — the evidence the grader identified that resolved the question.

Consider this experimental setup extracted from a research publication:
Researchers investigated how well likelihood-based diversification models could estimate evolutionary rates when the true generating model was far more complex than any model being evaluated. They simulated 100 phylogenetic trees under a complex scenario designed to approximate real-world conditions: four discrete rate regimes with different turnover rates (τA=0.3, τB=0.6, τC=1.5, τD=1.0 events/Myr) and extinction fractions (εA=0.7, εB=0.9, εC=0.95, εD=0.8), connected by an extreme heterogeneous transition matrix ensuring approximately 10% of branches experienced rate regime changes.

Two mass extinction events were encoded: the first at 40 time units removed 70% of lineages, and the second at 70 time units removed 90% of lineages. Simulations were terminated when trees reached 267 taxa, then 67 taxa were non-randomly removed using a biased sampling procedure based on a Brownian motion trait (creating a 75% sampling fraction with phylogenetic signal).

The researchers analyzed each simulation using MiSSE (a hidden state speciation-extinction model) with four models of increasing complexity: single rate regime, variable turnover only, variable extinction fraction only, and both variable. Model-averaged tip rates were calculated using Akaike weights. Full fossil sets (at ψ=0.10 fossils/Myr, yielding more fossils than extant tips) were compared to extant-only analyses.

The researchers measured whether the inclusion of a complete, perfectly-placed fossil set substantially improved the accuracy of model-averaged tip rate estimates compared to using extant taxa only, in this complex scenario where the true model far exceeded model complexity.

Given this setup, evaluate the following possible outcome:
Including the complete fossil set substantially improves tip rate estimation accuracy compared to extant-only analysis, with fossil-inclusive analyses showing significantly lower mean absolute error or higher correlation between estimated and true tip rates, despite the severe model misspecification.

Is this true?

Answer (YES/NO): NO